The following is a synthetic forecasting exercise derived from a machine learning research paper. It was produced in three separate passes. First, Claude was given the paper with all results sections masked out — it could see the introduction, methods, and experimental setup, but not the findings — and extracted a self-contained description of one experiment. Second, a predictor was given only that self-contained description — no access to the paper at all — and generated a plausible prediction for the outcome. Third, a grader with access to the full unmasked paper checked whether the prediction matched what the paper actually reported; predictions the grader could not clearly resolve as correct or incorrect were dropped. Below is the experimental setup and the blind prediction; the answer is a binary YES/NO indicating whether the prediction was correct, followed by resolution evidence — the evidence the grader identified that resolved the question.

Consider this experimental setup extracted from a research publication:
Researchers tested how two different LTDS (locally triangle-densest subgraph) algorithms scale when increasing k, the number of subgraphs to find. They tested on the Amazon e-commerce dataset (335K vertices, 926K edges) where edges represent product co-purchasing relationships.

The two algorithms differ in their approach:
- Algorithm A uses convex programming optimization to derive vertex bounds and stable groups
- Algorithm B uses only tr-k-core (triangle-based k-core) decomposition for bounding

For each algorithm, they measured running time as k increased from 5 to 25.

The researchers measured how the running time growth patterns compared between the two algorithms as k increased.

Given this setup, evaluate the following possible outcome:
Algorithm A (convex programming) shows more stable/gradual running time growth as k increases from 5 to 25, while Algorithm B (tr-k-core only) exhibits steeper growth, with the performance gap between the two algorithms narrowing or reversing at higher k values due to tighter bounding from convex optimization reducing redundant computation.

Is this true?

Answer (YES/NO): NO